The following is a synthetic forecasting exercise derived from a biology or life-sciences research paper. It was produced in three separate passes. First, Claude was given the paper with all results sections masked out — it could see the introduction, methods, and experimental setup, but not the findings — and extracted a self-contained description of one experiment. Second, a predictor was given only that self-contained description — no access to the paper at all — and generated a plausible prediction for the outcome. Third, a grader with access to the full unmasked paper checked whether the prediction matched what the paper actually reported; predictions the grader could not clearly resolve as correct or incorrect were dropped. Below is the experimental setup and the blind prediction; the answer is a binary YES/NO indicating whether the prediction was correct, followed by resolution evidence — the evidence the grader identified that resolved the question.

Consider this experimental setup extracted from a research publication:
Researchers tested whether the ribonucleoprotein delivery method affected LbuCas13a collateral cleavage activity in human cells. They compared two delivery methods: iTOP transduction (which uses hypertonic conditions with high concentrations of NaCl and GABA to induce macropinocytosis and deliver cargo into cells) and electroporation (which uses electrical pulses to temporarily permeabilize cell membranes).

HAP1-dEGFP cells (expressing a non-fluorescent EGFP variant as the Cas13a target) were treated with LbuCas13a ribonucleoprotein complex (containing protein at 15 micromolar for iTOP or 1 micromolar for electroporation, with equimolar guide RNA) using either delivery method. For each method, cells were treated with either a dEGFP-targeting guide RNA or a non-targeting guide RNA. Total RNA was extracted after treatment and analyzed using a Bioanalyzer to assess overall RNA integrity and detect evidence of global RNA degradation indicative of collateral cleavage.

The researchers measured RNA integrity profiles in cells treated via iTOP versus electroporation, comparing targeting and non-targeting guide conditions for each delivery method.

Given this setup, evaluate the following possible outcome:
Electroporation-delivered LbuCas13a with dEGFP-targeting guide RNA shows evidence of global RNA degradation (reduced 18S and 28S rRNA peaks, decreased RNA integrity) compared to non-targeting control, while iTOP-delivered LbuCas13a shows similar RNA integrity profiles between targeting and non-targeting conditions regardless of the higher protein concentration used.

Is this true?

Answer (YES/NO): NO